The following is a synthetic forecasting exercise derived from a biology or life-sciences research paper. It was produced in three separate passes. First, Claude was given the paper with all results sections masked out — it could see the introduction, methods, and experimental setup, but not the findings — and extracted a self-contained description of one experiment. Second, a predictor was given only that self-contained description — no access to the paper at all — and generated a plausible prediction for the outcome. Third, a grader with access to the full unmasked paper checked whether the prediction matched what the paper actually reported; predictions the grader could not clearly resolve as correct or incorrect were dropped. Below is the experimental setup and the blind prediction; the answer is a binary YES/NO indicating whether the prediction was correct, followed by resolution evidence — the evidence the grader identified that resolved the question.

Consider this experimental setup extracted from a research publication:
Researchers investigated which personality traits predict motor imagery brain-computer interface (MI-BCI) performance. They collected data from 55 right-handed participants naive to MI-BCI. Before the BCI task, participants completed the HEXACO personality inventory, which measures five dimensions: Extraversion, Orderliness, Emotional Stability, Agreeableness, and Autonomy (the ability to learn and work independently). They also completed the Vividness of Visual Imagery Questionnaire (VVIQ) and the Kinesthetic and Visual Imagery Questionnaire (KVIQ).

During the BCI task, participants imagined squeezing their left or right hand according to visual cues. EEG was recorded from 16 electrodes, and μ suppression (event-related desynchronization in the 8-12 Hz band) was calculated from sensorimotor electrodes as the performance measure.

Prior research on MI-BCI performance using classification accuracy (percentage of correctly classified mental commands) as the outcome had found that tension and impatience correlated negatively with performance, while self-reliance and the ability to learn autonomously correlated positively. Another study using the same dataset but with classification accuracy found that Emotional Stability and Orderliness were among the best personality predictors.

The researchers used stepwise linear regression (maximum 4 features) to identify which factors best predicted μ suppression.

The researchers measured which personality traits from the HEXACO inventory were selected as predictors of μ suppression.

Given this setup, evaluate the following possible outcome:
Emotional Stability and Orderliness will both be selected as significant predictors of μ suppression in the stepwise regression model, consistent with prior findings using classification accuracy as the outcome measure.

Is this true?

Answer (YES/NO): NO